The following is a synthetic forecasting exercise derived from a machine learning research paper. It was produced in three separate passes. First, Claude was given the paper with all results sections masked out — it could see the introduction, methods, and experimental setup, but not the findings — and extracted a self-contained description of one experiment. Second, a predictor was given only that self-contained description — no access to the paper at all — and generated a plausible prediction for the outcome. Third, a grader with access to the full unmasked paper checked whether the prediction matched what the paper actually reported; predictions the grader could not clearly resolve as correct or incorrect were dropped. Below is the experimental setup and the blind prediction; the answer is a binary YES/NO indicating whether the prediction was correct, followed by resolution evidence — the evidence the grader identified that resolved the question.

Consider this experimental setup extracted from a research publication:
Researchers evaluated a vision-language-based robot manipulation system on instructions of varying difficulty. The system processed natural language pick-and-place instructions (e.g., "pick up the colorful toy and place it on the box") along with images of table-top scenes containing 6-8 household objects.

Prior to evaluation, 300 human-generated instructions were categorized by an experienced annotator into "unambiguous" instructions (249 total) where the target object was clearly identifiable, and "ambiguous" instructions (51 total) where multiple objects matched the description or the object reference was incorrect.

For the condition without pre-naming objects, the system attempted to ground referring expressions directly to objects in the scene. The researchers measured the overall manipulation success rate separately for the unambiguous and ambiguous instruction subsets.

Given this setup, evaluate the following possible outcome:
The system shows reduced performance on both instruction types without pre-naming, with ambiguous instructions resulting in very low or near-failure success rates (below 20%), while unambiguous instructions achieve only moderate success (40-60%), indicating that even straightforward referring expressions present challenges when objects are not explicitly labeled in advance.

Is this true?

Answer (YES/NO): NO